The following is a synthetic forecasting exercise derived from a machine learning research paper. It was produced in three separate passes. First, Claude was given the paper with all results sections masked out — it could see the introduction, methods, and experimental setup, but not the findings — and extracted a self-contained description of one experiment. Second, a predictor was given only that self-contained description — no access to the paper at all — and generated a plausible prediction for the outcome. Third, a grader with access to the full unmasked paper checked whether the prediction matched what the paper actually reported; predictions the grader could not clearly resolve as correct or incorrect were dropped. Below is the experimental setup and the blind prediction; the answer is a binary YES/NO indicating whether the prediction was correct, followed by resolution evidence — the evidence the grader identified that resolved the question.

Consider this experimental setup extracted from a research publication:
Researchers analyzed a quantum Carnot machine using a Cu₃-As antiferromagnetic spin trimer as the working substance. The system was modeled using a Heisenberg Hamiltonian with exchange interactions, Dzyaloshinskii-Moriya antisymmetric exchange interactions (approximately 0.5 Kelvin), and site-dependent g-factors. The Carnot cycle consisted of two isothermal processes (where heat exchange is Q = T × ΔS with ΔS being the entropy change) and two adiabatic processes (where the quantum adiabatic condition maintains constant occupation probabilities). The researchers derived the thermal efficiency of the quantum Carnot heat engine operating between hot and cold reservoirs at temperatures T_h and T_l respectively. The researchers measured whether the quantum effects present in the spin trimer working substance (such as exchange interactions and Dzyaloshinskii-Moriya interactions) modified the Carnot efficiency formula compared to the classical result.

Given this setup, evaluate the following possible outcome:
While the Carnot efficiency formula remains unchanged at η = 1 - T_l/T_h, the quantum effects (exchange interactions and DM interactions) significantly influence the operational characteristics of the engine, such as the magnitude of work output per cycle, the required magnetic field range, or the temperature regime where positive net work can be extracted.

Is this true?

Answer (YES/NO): YES